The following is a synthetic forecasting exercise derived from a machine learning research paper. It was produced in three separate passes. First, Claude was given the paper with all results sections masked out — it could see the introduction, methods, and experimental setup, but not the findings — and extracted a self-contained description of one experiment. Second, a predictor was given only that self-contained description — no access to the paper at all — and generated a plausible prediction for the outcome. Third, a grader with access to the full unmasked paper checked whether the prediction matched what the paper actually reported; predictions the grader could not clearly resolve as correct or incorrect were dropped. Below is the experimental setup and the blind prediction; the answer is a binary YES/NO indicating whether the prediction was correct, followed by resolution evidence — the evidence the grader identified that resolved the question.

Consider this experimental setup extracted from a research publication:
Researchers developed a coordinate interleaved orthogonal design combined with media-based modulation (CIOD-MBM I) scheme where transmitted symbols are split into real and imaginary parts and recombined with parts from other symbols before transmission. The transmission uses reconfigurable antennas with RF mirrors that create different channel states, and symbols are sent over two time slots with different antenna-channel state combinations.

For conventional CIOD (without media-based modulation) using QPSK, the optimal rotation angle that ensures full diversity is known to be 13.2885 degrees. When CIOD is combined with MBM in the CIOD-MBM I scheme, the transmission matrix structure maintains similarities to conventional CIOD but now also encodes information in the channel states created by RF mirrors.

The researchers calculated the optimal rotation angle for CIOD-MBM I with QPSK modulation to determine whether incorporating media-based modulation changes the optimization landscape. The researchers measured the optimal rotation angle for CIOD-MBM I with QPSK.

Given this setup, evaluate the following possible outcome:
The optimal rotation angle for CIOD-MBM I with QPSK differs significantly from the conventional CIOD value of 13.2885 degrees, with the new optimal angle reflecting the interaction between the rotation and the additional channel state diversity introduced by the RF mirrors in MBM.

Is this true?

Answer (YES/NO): NO